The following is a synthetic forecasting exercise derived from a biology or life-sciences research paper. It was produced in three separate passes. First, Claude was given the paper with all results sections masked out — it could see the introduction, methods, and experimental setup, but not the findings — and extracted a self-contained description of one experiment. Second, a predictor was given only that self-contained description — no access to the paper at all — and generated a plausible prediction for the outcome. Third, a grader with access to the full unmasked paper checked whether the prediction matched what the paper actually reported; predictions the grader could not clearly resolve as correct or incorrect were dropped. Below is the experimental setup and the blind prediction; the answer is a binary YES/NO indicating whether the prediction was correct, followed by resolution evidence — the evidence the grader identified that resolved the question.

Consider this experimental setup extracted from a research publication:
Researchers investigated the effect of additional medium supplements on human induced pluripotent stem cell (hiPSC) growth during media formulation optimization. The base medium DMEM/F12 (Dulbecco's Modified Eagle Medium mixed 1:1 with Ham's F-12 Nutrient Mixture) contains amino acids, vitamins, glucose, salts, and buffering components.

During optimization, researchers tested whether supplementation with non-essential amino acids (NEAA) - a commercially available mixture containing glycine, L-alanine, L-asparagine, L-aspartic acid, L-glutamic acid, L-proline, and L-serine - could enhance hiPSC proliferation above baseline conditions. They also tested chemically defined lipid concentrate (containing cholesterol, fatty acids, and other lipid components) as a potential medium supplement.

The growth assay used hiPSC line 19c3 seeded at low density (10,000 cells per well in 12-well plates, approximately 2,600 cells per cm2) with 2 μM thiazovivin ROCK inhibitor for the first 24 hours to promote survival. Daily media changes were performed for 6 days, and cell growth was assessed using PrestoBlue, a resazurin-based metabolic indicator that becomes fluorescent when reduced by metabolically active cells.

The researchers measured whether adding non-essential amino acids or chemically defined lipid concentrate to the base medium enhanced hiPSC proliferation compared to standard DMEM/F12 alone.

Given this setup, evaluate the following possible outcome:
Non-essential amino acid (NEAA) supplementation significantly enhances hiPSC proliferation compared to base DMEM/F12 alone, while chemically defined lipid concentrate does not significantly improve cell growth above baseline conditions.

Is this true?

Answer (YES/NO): NO